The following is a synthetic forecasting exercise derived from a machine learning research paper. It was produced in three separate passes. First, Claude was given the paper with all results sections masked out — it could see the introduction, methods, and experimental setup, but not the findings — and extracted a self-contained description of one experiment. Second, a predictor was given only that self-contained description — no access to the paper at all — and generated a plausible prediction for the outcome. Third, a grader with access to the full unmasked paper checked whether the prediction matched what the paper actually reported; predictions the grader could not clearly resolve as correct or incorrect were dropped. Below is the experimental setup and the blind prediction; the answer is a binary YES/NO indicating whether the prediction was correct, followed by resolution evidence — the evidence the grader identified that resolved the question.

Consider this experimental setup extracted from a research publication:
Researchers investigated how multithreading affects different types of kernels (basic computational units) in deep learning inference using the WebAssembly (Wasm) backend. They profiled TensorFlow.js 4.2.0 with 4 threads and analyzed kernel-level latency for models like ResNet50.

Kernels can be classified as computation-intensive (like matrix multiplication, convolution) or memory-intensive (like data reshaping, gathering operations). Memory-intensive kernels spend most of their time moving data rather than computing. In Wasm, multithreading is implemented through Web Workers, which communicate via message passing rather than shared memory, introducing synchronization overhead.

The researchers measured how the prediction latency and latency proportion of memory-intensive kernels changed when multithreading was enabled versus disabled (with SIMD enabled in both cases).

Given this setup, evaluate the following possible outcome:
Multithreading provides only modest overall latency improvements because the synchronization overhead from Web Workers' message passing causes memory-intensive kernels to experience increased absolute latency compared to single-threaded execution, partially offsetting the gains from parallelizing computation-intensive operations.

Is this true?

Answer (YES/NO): YES